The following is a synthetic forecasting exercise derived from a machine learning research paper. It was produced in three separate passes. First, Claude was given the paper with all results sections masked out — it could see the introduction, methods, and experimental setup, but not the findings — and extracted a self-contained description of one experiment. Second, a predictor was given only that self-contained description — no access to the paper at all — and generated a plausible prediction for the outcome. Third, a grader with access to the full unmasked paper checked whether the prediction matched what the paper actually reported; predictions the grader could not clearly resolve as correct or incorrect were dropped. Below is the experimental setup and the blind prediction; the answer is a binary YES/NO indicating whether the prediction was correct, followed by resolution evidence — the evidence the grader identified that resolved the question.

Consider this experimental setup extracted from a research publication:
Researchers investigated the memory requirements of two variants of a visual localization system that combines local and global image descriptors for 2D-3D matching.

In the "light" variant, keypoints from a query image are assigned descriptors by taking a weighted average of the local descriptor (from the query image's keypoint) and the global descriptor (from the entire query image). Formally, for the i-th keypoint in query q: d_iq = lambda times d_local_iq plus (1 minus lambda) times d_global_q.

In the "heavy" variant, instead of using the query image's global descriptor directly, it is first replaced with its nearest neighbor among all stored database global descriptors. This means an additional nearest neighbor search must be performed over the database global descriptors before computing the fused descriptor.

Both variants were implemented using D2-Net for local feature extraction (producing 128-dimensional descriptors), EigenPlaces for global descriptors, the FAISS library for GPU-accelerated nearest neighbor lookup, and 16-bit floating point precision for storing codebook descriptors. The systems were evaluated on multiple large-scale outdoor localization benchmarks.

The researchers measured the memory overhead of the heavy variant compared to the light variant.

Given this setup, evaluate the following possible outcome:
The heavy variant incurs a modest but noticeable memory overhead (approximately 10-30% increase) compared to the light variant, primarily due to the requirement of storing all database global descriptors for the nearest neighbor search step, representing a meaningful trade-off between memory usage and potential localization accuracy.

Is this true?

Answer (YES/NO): YES